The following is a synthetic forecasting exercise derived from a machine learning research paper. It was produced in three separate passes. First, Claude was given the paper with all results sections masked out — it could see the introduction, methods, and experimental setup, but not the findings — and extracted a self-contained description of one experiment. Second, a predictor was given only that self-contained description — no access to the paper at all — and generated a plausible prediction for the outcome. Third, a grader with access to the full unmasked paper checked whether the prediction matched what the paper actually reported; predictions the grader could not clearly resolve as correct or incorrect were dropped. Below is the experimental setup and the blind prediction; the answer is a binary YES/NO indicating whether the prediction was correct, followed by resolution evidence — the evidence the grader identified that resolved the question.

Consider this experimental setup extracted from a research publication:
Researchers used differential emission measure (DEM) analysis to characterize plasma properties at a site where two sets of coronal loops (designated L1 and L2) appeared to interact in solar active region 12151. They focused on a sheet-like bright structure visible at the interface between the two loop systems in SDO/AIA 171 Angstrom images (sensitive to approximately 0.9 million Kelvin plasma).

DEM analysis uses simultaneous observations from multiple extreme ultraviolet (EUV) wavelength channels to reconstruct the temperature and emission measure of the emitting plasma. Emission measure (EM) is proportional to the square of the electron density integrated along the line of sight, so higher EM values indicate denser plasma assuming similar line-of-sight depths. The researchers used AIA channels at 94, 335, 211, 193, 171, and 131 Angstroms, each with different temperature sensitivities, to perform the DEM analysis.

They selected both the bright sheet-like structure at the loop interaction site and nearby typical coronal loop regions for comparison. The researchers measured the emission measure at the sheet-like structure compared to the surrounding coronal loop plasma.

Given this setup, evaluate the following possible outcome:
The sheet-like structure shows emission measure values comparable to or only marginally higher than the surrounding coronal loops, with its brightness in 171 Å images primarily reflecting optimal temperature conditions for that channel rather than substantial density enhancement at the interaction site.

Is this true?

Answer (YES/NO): NO